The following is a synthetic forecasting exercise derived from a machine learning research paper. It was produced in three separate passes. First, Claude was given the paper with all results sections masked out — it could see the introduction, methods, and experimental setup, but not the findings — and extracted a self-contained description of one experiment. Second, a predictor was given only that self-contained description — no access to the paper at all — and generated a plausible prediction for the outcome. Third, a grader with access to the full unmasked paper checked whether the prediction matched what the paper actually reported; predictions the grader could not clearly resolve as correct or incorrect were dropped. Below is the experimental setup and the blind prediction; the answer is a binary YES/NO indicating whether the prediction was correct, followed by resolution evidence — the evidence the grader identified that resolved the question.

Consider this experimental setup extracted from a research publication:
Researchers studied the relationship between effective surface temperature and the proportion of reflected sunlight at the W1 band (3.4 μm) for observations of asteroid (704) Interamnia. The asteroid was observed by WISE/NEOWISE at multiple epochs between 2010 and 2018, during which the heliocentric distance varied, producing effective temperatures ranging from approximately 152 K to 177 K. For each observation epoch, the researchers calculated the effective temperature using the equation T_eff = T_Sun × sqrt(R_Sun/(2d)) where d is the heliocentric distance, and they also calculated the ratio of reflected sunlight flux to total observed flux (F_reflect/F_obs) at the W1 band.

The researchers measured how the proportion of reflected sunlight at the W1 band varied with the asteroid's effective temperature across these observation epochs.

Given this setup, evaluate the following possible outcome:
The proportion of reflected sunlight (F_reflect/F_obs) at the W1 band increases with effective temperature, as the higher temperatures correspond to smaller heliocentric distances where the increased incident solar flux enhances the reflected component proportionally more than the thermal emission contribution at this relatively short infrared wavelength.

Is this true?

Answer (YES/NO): NO